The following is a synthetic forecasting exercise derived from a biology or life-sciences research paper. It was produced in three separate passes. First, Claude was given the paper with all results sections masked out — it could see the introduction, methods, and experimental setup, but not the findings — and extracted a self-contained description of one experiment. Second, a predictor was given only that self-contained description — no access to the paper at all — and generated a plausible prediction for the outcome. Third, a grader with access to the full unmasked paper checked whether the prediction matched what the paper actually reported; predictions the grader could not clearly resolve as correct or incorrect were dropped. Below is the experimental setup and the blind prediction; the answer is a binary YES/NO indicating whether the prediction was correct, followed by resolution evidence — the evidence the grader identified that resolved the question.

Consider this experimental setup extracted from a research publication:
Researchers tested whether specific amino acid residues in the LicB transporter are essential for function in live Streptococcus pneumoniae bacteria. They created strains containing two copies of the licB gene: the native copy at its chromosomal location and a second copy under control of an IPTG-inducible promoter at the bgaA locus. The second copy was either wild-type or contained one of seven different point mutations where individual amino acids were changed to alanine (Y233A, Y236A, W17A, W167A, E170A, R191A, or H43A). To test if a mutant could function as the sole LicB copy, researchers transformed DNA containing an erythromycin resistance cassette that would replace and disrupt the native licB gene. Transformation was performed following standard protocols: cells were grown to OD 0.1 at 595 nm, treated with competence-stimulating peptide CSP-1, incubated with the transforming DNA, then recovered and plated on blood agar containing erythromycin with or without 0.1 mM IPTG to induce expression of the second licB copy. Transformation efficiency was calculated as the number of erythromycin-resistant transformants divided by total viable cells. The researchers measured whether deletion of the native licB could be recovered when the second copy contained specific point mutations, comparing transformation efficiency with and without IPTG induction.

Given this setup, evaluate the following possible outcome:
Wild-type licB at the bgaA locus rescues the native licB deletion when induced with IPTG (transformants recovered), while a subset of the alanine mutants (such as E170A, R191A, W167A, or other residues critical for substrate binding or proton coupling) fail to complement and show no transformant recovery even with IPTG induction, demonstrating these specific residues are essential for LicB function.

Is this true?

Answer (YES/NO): NO